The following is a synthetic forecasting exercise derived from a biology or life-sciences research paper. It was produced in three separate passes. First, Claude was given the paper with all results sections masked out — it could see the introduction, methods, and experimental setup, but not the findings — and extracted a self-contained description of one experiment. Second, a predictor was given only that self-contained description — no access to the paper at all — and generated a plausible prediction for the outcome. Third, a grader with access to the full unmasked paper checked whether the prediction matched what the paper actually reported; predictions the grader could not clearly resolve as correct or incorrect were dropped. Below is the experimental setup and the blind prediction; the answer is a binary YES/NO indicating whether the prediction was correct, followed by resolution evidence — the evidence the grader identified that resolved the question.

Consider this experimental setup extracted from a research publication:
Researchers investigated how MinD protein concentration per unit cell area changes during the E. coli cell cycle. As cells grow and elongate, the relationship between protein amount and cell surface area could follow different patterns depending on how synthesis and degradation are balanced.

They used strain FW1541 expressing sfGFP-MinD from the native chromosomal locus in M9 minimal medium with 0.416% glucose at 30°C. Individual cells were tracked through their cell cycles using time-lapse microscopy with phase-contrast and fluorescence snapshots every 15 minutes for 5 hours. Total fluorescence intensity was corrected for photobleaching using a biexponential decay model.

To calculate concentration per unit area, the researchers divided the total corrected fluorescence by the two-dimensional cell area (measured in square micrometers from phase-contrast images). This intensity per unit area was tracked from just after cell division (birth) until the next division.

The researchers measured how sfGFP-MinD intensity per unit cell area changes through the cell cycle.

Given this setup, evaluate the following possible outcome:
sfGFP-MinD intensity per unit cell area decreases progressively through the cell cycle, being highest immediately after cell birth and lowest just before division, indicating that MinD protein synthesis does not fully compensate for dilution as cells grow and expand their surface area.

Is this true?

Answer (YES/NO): NO